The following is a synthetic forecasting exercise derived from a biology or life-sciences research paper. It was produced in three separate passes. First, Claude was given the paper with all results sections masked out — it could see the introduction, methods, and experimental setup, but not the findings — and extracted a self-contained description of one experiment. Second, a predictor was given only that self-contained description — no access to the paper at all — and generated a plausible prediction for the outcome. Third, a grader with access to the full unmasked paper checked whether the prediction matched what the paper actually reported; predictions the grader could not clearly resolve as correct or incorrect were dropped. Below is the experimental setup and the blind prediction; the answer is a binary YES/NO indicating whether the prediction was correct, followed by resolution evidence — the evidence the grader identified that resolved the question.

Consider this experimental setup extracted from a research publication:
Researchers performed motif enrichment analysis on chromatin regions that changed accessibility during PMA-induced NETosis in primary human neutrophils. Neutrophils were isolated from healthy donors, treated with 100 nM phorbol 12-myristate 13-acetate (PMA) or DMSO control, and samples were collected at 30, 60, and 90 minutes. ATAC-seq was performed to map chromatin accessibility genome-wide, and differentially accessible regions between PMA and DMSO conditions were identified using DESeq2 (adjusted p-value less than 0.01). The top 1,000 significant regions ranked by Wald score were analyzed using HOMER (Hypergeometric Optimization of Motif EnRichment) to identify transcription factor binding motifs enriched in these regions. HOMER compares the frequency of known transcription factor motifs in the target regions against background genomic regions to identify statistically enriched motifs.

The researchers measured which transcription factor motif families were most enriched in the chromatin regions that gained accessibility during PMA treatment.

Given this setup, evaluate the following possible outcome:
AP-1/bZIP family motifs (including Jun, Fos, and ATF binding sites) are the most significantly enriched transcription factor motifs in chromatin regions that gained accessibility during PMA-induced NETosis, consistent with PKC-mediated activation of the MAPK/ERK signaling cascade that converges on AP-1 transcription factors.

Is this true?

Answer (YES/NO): YES